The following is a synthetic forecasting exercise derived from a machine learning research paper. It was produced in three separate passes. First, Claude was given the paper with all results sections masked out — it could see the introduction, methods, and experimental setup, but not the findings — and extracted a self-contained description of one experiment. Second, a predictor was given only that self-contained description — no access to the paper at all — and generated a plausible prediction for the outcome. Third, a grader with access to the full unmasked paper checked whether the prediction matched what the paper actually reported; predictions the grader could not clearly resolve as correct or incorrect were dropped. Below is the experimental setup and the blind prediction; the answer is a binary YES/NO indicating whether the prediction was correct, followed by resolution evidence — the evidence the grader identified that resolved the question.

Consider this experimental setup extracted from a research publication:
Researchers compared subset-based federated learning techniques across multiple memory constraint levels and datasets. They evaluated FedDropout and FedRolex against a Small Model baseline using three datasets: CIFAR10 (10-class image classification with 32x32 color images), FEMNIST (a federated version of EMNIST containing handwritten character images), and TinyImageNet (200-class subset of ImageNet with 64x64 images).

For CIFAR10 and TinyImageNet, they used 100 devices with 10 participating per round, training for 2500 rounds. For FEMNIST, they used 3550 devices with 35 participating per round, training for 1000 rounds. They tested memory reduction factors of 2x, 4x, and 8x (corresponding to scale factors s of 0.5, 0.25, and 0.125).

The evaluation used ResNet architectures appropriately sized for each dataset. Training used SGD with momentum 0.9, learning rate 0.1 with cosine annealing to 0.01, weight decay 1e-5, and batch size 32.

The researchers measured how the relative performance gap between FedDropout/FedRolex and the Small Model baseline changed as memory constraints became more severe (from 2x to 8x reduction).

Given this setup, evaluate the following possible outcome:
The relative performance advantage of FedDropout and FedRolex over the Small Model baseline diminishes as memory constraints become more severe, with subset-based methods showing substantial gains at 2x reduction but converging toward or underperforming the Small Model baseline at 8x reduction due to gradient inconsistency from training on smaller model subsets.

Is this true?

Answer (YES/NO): NO